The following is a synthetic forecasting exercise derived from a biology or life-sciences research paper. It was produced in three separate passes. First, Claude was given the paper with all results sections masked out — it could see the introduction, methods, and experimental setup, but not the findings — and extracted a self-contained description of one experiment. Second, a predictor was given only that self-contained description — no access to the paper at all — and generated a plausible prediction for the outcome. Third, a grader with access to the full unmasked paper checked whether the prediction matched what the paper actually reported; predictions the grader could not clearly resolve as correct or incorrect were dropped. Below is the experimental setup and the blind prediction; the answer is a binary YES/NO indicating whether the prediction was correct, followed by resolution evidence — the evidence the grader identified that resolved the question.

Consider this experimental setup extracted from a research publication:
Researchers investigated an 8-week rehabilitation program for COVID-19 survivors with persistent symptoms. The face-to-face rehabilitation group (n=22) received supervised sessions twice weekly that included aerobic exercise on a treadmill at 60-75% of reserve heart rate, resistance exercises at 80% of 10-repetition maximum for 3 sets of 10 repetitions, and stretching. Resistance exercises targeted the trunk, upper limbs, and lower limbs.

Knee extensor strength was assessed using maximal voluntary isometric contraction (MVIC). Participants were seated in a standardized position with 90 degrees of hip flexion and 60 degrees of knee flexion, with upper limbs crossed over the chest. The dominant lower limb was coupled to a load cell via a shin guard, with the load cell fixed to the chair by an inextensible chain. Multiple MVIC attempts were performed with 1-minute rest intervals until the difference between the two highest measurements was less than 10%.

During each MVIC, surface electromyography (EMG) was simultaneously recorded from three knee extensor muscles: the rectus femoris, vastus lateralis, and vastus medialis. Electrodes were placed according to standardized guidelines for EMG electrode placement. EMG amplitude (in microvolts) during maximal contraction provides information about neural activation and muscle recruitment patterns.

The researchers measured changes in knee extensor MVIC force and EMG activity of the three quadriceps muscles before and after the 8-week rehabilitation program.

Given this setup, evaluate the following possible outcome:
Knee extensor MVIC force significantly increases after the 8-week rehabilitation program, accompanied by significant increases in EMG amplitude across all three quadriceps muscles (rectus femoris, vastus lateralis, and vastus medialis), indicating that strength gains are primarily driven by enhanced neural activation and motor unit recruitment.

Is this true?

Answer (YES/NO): NO